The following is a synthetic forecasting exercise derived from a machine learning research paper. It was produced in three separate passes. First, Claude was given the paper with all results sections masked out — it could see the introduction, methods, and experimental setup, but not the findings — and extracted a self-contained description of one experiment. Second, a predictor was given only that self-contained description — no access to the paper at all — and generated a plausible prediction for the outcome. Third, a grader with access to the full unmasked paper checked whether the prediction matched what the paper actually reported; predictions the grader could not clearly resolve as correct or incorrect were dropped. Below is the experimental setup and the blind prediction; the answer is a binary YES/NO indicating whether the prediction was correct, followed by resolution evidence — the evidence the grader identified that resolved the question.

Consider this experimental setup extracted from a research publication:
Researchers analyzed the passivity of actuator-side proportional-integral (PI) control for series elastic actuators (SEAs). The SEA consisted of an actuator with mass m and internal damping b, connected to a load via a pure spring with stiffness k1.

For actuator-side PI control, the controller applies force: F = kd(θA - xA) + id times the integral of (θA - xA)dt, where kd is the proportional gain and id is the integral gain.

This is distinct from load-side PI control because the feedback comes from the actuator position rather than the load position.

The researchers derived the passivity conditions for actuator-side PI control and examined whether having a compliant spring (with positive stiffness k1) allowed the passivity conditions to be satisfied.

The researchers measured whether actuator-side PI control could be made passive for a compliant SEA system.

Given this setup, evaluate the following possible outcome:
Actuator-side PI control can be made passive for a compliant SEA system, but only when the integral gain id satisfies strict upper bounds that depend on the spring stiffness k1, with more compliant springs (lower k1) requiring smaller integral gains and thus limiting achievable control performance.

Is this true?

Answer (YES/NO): NO